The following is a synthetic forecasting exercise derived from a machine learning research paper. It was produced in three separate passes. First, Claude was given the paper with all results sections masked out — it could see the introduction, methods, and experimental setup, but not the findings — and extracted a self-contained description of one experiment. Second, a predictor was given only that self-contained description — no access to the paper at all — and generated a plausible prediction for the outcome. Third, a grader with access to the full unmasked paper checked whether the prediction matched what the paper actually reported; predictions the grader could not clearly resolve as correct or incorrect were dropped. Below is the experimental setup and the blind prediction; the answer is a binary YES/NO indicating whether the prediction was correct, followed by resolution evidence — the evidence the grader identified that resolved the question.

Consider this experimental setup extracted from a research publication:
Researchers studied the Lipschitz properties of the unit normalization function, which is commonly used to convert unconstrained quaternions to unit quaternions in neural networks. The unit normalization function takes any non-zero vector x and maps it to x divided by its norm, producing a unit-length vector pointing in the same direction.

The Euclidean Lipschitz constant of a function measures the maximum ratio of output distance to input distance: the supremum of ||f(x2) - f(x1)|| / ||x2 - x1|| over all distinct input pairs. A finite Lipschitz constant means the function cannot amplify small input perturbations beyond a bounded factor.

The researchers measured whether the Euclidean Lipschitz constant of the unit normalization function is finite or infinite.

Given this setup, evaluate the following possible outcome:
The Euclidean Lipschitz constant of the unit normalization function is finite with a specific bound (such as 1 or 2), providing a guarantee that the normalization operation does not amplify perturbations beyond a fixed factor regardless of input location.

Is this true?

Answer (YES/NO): NO